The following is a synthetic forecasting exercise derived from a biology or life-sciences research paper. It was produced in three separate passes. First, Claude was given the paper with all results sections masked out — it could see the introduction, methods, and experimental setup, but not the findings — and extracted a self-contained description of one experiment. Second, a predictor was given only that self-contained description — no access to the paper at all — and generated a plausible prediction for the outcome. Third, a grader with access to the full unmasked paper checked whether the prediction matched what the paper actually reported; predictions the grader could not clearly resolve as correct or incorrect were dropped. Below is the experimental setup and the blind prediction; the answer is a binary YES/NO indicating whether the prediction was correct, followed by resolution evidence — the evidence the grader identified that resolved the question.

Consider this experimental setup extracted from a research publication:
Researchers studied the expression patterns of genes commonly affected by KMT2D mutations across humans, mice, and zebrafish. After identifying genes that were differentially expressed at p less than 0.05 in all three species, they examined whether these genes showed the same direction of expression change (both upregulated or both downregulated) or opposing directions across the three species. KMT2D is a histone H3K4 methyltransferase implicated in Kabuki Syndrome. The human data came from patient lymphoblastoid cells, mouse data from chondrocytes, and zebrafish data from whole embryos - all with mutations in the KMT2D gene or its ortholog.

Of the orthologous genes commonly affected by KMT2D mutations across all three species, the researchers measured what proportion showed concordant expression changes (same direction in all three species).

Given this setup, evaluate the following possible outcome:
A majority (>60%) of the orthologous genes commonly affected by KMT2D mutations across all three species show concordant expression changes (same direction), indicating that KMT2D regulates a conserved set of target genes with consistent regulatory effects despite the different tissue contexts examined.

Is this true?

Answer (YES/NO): NO